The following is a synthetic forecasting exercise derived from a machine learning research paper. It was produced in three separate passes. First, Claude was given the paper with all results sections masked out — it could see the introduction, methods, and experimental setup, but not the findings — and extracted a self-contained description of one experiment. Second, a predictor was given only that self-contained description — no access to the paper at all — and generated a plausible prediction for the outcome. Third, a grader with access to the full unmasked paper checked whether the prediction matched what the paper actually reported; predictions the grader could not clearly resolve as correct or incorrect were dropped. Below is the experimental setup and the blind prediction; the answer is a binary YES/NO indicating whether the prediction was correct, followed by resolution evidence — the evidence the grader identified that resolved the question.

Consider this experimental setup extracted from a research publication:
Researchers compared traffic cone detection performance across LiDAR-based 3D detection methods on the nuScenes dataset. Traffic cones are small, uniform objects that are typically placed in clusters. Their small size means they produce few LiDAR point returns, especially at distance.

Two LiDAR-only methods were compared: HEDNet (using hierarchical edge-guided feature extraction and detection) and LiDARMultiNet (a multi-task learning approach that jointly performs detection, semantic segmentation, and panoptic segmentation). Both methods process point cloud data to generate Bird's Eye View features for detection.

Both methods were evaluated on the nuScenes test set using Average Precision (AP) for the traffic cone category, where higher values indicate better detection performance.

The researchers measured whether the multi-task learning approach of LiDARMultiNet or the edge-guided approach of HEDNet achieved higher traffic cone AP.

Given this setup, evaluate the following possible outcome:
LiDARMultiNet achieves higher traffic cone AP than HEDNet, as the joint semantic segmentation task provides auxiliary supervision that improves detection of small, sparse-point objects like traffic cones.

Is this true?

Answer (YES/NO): NO